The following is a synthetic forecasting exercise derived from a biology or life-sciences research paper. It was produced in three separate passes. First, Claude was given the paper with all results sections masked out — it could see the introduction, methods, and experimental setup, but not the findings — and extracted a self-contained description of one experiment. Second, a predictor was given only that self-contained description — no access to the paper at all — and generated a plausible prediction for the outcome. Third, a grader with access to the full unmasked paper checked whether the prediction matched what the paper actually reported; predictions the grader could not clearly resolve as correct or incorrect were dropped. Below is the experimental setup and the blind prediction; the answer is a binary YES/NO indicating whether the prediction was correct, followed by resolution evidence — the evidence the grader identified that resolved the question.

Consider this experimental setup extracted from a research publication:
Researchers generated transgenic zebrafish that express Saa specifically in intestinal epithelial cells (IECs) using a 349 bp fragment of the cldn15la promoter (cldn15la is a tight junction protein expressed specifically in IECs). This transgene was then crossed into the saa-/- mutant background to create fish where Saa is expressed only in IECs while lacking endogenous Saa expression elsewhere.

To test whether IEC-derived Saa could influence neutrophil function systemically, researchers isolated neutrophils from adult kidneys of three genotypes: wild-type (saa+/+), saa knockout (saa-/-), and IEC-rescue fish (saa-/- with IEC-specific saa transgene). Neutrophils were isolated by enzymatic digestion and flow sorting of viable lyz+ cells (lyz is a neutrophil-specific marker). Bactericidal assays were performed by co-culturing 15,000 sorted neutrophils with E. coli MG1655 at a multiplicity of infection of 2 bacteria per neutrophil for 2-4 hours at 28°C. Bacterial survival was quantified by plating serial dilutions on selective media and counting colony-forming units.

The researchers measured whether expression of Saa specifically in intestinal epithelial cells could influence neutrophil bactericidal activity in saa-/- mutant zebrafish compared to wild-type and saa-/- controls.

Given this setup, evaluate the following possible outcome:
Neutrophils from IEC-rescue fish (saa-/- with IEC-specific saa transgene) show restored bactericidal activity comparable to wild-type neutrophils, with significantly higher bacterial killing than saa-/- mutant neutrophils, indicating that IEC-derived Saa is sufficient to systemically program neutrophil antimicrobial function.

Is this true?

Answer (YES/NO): NO